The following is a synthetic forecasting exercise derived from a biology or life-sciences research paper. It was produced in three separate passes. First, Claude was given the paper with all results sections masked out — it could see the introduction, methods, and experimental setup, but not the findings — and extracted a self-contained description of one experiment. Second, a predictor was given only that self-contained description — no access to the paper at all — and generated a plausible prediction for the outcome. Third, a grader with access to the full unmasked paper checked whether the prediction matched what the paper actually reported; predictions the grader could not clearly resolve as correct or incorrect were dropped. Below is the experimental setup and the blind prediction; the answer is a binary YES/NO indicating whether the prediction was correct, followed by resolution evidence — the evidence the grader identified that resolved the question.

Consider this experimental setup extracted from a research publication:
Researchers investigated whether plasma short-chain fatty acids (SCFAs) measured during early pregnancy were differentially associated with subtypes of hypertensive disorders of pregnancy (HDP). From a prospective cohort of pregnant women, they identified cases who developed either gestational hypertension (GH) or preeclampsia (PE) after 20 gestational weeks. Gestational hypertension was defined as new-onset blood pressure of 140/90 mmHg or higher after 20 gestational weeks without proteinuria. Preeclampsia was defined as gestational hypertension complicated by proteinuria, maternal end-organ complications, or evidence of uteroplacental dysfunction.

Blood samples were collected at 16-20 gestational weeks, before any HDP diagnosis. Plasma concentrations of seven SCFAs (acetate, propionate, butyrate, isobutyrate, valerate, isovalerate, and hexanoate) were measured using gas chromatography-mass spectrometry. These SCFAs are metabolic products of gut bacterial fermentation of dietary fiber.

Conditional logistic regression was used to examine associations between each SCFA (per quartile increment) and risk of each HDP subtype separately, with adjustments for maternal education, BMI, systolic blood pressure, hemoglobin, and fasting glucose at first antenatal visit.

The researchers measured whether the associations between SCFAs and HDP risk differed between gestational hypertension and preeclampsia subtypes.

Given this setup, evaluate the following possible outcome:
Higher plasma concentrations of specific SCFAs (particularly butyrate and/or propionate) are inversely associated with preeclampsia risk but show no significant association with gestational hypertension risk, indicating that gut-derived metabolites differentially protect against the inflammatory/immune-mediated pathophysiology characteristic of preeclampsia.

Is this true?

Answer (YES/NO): NO